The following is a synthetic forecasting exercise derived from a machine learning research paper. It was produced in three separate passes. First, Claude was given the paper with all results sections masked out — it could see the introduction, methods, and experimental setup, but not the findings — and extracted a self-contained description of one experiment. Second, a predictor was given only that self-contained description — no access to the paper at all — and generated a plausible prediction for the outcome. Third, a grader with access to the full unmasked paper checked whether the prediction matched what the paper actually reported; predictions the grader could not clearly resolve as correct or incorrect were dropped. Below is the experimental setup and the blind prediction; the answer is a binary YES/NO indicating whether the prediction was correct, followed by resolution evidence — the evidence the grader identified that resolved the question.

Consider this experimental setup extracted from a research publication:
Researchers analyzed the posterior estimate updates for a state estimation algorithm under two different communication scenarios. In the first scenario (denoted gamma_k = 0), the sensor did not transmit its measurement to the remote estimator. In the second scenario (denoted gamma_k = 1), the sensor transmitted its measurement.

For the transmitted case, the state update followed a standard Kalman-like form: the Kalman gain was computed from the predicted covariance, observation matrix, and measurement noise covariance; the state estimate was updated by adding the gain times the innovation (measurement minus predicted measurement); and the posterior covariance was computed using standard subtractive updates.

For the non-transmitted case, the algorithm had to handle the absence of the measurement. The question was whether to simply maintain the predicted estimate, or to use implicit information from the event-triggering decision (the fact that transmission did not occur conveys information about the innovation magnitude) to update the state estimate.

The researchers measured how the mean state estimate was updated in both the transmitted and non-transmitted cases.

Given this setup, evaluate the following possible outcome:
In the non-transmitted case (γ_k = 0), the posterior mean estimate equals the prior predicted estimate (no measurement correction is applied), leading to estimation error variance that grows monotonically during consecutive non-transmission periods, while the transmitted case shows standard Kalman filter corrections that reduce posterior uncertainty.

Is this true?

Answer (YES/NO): NO